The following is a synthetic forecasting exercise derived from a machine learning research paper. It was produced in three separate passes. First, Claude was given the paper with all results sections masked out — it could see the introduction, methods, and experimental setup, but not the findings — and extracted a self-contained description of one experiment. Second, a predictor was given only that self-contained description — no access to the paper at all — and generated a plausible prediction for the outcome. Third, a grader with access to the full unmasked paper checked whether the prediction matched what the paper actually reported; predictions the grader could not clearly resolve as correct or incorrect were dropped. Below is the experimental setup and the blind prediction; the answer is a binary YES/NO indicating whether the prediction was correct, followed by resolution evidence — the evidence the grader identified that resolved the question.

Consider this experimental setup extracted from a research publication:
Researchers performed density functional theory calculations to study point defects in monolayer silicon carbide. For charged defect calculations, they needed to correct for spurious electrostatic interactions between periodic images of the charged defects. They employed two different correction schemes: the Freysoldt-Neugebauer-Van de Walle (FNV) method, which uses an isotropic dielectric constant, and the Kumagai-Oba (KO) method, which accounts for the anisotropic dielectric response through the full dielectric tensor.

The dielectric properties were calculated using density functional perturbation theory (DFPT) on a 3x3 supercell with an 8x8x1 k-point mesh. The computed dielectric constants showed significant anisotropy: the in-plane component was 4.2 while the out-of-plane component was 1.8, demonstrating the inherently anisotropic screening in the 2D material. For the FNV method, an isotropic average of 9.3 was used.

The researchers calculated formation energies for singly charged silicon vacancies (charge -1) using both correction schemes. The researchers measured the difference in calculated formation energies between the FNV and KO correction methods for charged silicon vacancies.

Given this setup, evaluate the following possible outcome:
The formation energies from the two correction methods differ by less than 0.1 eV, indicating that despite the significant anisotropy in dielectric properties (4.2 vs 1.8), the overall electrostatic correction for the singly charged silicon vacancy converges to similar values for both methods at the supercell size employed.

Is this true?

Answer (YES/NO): NO